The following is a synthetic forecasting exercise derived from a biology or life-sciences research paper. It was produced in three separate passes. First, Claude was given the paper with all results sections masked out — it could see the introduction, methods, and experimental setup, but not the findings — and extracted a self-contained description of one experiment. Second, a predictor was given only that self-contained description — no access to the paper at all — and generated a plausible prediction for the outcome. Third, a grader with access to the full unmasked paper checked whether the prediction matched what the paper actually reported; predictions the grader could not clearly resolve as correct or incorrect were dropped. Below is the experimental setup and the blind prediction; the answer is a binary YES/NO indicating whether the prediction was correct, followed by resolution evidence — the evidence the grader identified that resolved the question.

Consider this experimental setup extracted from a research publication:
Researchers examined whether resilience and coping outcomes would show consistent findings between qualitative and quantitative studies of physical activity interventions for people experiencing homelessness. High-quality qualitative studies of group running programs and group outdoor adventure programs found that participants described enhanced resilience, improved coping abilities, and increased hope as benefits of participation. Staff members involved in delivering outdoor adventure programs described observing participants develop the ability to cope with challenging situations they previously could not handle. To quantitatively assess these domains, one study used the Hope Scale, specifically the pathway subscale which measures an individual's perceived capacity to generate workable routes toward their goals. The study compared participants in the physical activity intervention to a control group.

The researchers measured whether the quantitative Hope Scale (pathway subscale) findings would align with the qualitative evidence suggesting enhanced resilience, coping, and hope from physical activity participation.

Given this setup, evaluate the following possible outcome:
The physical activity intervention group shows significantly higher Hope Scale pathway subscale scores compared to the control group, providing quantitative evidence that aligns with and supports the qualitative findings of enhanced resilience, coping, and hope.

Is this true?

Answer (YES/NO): NO